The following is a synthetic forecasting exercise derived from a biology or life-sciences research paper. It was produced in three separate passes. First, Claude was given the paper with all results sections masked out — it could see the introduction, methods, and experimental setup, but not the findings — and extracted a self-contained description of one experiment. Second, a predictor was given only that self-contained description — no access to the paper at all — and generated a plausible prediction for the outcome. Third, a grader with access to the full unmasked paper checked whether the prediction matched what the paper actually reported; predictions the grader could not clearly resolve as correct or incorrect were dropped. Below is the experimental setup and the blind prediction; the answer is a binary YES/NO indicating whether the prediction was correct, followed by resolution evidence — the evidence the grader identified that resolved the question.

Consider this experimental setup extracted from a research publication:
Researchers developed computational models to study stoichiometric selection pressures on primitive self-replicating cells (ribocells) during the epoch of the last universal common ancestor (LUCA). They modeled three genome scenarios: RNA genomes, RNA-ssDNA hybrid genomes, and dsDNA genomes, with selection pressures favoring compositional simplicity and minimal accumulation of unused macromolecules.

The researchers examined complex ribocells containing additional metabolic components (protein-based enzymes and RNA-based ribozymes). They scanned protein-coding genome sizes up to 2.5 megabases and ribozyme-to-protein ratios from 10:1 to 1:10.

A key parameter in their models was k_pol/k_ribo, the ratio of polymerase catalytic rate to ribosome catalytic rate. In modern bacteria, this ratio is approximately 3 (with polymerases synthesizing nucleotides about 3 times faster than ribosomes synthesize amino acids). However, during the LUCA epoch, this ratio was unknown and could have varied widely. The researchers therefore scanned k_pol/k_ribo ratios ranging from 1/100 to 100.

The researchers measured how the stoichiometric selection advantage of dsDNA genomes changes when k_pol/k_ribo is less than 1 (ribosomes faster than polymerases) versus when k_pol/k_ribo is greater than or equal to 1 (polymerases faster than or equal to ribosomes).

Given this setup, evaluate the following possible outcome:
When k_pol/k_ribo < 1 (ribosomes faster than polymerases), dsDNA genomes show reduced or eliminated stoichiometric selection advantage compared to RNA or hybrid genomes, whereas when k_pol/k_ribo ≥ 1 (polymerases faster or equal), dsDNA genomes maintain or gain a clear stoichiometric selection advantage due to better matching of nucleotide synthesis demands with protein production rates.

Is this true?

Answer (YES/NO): YES